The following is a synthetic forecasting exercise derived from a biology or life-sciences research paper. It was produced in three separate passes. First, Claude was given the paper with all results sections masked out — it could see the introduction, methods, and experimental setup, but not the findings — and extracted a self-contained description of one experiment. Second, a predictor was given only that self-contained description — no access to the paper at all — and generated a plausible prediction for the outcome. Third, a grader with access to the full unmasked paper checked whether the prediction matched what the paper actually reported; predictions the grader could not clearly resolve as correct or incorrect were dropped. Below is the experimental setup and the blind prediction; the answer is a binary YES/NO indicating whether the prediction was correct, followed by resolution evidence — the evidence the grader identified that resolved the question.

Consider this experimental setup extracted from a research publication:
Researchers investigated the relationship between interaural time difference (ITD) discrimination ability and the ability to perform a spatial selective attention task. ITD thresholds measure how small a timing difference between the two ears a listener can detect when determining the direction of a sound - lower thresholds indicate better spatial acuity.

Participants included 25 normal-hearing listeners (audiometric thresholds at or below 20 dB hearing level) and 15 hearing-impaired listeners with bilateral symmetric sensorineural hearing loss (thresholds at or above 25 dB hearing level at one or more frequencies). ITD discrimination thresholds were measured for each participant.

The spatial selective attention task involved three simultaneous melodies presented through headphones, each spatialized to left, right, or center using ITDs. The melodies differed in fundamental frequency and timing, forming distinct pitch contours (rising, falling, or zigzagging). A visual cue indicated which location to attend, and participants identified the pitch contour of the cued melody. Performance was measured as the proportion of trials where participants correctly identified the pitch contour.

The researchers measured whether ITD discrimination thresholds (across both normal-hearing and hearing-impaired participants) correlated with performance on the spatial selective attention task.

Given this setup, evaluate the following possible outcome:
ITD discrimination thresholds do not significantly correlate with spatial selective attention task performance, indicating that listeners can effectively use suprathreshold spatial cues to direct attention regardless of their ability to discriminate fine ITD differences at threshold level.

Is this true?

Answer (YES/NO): NO